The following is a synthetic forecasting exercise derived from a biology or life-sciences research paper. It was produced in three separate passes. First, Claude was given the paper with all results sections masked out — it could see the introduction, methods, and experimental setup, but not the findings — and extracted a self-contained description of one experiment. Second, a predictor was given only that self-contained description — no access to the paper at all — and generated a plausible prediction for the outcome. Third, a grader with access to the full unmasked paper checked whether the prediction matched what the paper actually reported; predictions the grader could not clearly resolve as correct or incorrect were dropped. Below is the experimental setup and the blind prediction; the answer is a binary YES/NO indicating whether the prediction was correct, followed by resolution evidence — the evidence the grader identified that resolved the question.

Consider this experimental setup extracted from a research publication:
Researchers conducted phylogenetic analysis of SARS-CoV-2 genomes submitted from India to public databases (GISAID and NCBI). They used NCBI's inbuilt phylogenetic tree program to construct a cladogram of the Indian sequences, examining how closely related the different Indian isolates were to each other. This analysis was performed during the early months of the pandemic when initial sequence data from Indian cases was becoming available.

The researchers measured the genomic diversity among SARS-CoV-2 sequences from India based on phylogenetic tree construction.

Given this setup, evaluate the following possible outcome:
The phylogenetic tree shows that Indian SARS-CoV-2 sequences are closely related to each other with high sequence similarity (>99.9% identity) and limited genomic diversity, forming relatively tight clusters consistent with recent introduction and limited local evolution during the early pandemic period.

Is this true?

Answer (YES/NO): NO